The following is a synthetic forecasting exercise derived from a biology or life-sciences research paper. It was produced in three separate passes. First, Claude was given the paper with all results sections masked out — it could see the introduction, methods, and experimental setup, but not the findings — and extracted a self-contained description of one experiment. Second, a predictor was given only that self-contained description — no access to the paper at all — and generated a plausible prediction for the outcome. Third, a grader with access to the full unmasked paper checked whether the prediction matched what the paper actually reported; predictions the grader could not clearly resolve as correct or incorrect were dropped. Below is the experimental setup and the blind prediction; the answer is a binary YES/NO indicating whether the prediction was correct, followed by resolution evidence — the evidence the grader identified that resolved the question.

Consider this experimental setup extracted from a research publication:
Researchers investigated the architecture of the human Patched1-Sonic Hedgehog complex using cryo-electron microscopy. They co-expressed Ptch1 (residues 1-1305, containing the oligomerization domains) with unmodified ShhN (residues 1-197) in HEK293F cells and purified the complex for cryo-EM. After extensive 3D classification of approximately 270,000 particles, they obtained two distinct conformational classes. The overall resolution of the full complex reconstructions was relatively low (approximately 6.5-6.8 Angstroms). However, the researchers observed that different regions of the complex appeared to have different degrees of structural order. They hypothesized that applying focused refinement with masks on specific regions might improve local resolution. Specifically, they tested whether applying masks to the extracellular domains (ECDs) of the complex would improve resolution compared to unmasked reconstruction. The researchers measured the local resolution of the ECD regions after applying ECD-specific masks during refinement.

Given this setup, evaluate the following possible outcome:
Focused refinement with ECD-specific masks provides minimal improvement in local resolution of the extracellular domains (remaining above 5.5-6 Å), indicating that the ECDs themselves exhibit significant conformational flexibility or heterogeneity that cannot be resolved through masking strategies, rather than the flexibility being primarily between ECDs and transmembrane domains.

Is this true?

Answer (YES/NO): NO